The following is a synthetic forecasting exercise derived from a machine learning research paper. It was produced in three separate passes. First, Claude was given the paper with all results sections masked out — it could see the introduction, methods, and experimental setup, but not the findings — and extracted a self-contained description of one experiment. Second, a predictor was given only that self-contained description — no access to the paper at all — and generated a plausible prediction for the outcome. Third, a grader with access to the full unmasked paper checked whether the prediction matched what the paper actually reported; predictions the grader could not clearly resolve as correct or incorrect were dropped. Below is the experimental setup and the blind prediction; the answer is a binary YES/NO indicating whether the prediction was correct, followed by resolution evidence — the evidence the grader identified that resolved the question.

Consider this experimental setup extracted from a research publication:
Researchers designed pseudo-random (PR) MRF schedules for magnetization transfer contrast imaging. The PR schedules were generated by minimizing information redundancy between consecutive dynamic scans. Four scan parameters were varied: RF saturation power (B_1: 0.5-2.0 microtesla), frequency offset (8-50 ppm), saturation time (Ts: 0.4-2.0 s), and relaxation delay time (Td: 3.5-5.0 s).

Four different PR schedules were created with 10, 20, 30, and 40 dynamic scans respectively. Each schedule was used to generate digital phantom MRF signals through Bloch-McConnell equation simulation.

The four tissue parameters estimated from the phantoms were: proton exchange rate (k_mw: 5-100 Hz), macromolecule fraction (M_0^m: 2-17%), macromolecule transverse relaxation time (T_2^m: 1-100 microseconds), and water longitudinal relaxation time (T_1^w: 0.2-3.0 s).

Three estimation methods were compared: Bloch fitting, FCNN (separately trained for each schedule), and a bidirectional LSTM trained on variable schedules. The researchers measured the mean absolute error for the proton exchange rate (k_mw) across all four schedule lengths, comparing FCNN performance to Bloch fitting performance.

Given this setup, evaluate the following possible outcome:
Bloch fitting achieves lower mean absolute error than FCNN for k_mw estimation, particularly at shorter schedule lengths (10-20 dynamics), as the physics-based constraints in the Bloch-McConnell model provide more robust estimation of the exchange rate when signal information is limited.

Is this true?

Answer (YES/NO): NO